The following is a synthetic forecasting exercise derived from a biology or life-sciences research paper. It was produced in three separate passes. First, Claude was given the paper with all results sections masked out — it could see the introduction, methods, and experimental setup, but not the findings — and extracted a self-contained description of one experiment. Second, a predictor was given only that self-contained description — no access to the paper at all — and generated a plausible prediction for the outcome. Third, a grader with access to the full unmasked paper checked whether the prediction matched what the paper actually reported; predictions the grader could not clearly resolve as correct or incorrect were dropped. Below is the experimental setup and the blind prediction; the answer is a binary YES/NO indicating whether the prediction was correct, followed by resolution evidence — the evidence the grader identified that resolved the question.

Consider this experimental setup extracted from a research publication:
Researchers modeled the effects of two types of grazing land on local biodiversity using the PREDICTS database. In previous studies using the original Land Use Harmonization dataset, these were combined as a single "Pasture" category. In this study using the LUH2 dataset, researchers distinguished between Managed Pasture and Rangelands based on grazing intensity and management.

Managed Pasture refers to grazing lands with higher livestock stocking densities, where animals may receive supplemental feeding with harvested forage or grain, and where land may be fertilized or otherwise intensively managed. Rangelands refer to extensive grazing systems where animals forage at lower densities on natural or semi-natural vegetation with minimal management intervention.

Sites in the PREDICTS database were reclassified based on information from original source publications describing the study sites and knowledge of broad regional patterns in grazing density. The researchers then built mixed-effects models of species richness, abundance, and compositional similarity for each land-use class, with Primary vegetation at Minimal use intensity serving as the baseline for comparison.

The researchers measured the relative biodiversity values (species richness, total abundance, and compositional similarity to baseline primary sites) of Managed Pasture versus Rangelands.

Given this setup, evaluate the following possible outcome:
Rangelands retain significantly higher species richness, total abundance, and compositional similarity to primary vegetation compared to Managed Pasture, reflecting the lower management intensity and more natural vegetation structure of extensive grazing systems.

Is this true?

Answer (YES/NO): YES